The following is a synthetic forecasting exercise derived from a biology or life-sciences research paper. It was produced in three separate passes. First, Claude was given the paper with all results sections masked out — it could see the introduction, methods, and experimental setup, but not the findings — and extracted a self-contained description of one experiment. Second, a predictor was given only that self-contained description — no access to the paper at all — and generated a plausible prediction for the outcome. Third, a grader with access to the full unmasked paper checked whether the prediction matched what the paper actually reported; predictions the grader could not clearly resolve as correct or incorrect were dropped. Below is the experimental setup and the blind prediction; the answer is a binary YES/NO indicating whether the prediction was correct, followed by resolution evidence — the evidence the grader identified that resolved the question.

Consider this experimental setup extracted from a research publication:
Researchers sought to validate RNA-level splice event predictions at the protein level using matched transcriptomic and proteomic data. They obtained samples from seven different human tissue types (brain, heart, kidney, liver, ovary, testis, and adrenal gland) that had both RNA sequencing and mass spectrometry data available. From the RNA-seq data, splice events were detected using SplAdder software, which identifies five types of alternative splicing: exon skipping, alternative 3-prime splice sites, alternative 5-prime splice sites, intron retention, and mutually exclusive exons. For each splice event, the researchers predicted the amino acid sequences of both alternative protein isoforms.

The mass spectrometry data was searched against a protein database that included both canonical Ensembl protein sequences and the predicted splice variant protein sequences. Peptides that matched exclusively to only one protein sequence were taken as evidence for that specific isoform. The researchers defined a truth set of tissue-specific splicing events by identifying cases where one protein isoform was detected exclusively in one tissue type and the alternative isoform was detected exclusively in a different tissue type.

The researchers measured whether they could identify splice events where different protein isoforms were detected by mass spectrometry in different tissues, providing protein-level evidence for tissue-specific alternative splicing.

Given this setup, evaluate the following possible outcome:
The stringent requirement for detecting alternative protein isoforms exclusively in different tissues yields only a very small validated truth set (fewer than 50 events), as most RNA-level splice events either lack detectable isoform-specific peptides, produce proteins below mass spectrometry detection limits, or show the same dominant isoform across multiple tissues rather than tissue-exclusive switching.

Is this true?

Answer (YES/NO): NO